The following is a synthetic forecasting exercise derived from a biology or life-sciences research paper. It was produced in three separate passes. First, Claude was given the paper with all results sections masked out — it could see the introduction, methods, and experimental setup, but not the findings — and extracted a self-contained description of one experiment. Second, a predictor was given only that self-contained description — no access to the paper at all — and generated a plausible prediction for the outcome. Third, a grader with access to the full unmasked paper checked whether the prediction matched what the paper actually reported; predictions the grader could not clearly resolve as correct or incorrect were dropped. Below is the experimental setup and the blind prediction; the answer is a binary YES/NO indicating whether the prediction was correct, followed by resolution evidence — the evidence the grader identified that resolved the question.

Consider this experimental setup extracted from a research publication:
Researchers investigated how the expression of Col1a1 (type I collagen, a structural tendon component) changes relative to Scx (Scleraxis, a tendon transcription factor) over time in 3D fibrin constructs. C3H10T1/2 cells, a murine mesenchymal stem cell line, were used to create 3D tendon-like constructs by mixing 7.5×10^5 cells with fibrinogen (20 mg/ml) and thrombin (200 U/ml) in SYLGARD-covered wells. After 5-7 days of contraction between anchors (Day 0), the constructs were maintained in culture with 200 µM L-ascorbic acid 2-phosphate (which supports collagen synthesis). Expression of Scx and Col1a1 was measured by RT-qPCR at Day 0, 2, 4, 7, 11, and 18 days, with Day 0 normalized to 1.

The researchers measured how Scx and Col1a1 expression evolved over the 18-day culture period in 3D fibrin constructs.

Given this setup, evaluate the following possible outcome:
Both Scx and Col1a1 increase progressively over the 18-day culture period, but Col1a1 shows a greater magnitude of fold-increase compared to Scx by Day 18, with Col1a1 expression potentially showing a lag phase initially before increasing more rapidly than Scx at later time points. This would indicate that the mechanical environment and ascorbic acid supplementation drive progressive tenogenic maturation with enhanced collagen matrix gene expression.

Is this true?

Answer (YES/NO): NO